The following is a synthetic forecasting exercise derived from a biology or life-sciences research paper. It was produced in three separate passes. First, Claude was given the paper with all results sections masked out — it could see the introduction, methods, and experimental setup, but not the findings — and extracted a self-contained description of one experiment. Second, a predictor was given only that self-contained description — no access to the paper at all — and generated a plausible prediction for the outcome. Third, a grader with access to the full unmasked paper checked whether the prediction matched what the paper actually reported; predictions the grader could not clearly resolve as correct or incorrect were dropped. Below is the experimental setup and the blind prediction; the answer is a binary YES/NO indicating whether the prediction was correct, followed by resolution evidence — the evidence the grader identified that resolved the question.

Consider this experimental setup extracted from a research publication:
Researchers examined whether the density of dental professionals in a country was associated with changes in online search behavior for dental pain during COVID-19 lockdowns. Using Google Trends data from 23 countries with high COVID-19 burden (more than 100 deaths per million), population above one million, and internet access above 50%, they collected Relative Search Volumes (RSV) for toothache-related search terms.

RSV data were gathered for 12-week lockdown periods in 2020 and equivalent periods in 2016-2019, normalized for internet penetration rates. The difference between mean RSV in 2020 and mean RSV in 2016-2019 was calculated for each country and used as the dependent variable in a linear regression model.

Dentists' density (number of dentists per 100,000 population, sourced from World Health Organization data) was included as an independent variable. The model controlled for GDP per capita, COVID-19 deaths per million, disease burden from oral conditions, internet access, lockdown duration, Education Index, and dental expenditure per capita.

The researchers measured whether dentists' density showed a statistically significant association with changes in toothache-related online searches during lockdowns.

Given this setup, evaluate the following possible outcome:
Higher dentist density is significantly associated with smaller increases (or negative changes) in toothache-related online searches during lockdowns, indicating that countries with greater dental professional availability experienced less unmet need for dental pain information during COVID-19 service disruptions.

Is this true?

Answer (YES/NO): NO